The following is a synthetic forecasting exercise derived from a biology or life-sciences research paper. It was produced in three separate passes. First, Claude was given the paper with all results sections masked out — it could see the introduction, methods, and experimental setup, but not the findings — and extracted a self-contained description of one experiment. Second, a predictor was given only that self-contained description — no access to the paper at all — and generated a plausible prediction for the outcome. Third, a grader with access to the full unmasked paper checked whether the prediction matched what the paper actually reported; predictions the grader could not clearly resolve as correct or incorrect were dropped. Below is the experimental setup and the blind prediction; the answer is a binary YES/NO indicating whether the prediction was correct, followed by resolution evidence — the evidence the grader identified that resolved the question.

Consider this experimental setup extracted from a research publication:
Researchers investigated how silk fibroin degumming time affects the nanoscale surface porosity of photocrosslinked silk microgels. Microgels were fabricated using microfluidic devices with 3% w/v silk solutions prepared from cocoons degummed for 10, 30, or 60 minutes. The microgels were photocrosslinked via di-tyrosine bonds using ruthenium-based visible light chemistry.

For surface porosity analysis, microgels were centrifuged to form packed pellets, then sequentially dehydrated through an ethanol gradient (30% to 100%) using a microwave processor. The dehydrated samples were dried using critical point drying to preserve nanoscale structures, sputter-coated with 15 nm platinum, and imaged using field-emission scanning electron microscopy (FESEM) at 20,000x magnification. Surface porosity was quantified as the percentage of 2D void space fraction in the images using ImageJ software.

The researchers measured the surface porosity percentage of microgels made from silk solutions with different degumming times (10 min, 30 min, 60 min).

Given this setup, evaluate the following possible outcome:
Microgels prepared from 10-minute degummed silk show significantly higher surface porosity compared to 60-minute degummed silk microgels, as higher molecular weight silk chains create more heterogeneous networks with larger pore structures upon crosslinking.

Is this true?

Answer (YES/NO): NO